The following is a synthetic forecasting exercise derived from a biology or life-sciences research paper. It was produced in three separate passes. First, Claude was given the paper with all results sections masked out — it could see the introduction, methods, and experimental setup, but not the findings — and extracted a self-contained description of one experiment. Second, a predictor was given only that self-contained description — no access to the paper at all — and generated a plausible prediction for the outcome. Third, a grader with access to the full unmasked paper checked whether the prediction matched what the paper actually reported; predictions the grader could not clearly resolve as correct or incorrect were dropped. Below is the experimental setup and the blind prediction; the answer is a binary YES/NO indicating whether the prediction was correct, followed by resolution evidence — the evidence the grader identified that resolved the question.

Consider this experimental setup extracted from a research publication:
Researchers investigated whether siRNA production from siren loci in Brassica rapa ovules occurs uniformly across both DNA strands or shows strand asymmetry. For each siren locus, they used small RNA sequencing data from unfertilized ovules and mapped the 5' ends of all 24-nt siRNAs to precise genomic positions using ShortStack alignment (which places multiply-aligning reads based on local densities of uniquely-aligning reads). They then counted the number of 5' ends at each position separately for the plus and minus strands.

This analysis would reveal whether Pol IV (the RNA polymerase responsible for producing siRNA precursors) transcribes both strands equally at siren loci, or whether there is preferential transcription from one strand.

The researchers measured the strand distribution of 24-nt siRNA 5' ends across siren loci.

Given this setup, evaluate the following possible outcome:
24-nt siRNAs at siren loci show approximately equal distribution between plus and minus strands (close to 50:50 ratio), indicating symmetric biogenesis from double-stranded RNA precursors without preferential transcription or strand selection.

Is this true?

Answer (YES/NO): NO